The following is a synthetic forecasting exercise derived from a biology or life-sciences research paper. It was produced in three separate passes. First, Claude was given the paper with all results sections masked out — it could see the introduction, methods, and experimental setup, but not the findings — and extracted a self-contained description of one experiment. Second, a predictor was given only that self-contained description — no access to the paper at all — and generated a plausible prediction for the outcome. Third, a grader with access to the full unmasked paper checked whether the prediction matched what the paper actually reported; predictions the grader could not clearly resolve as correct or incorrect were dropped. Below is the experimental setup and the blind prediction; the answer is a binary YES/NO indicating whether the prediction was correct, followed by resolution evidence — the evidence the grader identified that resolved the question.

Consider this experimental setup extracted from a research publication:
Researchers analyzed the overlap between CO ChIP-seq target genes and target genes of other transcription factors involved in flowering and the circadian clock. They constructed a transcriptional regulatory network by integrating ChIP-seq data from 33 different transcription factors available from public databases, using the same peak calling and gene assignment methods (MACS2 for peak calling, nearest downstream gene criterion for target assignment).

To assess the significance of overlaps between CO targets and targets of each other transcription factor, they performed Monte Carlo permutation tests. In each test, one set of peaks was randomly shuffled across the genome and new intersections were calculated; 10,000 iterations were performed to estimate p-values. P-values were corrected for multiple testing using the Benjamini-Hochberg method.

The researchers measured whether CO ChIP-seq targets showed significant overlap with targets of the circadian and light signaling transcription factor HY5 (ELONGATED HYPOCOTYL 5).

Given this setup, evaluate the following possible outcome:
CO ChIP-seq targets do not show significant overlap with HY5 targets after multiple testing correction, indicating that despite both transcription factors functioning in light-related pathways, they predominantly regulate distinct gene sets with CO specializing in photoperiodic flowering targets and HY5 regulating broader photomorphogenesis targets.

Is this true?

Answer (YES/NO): NO